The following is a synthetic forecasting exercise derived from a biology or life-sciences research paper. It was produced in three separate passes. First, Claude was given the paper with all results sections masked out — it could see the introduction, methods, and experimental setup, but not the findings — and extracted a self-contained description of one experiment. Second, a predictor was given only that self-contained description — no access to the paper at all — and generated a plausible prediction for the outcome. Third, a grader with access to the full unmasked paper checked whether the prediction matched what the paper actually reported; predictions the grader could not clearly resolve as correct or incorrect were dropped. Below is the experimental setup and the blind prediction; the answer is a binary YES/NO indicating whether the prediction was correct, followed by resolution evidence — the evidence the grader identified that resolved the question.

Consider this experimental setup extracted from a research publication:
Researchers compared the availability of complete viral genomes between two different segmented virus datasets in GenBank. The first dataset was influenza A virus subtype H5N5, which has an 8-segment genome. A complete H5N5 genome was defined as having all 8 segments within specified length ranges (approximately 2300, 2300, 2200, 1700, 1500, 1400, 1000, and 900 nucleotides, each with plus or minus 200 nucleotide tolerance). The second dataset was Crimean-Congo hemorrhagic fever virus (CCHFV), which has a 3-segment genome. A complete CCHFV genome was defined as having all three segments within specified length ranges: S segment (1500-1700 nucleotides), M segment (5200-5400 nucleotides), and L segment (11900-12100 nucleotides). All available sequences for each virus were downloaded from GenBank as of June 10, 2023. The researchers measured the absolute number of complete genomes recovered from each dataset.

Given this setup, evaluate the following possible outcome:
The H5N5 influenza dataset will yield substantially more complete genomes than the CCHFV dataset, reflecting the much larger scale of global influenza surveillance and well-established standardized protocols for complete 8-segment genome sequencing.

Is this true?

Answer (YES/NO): NO